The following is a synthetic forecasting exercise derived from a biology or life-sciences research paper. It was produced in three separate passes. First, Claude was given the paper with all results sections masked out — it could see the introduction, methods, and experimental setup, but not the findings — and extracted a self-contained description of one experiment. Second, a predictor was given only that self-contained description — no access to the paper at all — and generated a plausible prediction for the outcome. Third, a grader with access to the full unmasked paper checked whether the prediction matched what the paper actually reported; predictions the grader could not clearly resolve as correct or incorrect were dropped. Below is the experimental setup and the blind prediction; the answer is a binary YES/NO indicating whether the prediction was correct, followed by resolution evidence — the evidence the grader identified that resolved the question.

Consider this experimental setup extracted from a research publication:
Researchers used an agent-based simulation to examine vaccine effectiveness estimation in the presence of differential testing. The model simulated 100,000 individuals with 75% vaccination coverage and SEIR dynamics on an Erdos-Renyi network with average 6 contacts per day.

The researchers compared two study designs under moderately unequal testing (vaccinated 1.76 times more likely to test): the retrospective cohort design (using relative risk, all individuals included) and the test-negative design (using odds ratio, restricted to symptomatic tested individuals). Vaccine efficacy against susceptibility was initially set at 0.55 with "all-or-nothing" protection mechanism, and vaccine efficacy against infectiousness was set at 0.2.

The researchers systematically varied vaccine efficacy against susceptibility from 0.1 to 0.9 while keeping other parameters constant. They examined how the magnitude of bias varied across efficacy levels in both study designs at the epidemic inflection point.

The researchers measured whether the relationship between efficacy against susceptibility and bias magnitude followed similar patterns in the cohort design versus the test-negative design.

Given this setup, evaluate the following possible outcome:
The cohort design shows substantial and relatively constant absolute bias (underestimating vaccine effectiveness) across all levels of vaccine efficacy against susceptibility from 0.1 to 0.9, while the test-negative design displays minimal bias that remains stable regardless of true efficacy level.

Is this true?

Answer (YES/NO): NO